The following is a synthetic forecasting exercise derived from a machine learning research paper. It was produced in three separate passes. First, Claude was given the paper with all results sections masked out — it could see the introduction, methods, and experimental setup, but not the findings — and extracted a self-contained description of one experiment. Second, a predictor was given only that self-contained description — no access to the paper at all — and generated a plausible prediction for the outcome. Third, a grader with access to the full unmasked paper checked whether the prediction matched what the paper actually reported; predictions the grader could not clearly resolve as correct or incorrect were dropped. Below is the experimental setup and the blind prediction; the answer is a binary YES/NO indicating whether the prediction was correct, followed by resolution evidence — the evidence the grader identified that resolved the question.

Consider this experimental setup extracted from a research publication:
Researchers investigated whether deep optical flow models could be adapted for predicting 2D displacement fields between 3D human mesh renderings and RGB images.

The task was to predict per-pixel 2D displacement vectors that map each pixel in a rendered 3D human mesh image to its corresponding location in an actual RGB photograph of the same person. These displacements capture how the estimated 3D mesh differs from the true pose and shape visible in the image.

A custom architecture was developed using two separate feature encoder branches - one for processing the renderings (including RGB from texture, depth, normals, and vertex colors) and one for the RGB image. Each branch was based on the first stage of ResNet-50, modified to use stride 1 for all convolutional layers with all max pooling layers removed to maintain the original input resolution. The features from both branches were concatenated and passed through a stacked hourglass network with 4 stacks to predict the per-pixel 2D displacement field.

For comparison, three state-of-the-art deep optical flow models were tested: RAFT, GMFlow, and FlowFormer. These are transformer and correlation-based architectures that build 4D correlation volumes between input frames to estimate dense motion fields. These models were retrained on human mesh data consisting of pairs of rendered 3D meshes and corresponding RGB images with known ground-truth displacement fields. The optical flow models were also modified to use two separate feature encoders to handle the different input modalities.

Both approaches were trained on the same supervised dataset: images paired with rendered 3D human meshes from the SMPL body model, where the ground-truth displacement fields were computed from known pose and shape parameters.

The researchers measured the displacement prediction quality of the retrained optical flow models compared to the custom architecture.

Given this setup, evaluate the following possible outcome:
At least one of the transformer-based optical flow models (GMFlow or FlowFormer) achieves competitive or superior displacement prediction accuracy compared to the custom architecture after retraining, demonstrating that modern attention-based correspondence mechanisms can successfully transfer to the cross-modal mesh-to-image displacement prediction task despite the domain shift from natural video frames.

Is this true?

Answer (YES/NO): NO